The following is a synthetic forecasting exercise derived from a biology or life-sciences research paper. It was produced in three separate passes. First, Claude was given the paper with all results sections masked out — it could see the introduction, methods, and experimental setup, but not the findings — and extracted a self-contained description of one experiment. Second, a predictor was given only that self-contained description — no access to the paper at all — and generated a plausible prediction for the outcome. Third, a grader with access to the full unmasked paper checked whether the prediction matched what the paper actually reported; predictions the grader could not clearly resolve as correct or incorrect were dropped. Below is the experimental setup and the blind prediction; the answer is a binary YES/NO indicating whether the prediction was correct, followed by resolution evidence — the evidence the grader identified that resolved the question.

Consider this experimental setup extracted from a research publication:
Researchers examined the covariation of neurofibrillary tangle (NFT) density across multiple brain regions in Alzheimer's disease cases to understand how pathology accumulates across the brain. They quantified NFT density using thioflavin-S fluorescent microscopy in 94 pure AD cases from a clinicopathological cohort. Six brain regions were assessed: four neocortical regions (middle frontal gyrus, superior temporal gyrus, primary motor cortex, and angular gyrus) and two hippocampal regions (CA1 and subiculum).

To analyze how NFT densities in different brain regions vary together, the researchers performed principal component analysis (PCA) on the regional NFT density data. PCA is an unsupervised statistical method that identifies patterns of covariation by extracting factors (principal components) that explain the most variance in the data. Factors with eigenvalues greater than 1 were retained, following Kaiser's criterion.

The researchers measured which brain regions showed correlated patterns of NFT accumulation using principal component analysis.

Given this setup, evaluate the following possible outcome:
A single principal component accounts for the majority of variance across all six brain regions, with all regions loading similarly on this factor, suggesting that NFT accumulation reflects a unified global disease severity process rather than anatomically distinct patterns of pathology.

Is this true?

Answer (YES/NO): NO